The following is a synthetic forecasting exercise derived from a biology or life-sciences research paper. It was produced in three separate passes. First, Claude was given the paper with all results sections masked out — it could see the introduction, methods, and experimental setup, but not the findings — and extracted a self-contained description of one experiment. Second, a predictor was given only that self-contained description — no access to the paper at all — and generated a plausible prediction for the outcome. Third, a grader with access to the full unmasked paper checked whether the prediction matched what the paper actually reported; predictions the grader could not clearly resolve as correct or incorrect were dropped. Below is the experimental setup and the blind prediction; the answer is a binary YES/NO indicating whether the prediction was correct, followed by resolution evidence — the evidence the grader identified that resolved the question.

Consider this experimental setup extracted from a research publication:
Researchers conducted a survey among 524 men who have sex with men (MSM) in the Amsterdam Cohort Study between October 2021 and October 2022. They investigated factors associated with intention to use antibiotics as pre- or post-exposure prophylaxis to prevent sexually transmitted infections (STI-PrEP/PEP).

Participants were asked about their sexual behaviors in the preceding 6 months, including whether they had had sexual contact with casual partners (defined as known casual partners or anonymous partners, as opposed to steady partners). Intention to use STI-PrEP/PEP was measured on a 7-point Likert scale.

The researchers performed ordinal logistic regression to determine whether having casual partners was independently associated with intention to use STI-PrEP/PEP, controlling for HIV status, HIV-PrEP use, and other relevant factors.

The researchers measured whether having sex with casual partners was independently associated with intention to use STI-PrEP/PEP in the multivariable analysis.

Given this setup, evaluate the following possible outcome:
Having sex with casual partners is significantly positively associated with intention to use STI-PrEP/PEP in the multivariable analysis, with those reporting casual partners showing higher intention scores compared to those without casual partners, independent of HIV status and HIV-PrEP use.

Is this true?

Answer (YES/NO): YES